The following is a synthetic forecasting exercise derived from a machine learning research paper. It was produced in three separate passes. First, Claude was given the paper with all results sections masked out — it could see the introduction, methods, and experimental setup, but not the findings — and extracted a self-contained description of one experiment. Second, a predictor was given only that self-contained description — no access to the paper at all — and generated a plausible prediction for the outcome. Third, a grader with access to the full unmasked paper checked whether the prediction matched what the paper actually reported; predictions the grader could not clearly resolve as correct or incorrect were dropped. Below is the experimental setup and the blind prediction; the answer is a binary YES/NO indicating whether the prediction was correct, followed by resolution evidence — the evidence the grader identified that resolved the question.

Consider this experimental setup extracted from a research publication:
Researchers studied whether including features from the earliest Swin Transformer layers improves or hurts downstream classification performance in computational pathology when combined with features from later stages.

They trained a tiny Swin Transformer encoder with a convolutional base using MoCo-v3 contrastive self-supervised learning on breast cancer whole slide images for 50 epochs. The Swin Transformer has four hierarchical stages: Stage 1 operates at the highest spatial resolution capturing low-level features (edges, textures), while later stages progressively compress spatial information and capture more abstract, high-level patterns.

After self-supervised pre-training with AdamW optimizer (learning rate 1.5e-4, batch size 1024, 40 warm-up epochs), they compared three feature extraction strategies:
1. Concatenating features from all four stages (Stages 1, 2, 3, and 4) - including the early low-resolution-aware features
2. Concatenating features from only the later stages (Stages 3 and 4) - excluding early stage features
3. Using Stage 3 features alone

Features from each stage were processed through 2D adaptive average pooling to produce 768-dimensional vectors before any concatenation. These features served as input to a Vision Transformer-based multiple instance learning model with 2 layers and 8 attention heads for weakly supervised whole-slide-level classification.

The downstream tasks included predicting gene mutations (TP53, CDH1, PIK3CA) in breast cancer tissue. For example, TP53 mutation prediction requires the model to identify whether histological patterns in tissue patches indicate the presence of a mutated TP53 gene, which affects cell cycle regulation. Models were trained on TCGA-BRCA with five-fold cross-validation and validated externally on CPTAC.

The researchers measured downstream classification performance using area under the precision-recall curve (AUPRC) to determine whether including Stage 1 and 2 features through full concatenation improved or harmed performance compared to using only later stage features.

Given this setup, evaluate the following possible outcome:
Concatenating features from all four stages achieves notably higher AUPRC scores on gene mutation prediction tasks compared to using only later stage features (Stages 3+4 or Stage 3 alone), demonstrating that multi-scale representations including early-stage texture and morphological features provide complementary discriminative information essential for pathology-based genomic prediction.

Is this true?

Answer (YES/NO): NO